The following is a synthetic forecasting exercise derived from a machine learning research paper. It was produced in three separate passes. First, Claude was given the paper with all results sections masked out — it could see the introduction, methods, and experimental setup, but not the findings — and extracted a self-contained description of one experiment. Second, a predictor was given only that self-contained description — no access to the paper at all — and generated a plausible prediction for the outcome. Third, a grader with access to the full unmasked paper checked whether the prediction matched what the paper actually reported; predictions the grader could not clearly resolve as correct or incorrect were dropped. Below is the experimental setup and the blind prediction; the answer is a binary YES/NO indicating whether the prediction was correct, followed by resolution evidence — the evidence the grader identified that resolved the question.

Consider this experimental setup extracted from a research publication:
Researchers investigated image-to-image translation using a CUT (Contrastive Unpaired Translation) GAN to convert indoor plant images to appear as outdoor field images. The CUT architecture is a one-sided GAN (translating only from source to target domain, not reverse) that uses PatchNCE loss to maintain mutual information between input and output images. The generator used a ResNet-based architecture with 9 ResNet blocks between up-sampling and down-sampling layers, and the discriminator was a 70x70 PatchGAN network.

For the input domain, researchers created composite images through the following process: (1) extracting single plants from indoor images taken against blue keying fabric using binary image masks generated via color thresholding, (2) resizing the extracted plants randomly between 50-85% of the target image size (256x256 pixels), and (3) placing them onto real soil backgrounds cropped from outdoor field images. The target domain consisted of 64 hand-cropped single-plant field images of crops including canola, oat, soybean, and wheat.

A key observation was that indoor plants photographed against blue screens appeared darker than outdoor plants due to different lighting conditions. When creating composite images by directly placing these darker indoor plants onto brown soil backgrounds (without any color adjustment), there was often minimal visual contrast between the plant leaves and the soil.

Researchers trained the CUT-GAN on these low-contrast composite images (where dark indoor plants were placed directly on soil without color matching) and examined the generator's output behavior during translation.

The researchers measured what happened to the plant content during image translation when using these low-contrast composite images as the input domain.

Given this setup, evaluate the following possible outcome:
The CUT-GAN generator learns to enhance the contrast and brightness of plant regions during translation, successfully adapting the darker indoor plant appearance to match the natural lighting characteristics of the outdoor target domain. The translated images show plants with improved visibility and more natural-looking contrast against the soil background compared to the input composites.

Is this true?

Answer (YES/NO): NO